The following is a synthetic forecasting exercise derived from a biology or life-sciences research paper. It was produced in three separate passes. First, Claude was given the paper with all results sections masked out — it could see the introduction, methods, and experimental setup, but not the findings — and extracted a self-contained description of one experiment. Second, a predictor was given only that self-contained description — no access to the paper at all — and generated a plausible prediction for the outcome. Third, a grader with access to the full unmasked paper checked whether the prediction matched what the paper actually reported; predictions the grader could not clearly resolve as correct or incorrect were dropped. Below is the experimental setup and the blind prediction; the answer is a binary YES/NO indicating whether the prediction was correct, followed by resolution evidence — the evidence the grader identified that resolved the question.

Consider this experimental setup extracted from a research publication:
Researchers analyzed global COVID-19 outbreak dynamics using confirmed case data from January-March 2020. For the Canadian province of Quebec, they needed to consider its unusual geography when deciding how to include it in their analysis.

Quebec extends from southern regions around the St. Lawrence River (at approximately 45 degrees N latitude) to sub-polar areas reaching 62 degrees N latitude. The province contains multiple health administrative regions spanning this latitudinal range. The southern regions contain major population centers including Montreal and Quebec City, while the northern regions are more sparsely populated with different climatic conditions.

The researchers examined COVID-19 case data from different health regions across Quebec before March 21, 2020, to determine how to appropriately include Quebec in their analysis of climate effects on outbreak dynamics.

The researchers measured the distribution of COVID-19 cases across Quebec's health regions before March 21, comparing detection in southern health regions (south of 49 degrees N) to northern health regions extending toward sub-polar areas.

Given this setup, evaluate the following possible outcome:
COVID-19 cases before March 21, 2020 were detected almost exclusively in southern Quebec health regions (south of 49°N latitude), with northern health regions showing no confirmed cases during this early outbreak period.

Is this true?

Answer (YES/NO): NO